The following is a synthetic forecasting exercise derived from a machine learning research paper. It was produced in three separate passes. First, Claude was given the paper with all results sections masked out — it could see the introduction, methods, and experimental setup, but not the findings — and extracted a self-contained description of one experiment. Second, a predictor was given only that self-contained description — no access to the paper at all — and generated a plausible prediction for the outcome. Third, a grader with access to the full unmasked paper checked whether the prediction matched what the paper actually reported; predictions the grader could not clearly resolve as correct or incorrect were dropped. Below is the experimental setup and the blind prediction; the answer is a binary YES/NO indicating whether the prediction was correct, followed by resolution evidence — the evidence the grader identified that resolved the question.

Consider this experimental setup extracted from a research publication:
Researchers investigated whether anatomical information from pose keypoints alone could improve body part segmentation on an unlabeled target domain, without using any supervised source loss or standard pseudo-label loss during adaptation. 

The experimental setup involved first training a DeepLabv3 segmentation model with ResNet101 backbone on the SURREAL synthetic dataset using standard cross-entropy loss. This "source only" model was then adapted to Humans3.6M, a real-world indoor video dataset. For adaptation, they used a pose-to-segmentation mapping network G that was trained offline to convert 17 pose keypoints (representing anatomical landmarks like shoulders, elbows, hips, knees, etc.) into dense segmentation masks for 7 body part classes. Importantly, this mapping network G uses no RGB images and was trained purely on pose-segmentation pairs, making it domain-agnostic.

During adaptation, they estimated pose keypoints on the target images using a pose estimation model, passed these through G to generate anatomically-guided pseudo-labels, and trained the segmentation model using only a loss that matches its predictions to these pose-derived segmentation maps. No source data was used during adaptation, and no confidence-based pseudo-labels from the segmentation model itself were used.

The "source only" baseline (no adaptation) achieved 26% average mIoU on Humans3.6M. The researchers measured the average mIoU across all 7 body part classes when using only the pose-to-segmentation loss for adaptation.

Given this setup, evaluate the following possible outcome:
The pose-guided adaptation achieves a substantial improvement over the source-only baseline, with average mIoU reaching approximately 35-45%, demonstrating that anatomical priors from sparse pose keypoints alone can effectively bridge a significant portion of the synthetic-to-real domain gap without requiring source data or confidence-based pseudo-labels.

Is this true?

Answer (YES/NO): NO